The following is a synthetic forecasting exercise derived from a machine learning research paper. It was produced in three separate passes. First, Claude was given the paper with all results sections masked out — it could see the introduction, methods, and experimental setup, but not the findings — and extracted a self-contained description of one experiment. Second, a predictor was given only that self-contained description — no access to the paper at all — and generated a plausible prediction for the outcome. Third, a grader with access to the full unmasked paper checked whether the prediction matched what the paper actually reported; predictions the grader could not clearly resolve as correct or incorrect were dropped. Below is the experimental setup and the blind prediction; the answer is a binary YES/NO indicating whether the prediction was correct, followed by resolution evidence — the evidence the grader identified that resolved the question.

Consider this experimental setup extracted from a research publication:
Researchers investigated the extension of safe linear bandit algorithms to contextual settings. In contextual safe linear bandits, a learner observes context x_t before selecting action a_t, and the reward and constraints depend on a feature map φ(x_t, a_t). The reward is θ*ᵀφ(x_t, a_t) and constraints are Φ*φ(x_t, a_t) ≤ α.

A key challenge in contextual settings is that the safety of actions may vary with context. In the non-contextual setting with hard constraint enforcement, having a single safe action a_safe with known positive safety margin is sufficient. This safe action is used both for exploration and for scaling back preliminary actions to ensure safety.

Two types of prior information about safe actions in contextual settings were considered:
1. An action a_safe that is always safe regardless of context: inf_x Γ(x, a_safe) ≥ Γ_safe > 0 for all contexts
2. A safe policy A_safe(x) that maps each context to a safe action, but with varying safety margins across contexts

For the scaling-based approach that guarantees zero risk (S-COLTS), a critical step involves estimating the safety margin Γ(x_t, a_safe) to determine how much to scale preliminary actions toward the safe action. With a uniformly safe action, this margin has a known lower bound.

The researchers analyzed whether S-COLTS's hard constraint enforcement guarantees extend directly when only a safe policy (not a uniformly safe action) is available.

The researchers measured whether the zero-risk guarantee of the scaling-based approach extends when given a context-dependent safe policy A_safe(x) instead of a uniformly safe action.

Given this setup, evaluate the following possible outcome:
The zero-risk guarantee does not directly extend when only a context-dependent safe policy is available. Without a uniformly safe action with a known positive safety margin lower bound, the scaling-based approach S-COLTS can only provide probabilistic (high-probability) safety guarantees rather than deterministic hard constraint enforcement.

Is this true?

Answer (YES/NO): NO